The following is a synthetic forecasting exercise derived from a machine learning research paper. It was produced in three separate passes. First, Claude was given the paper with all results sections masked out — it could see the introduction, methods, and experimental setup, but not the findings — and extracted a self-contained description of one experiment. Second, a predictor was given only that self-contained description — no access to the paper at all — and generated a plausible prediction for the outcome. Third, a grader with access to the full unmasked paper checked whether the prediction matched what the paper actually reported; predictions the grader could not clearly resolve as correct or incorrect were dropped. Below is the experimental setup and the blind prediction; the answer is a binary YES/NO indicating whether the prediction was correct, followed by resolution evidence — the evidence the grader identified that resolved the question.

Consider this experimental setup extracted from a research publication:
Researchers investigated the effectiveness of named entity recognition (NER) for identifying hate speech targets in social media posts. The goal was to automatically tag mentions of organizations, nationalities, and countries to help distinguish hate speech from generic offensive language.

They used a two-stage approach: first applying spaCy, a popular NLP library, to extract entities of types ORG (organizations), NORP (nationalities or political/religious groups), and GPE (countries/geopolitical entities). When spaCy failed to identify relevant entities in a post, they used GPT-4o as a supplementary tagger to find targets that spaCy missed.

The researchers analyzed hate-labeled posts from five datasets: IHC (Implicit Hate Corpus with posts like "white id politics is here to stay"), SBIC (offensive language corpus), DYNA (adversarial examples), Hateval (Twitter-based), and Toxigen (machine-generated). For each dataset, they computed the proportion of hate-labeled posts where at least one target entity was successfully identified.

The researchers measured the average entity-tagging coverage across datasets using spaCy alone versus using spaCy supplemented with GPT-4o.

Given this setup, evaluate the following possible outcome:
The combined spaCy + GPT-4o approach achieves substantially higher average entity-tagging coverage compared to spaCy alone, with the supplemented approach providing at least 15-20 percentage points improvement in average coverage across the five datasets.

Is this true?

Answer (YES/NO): YES